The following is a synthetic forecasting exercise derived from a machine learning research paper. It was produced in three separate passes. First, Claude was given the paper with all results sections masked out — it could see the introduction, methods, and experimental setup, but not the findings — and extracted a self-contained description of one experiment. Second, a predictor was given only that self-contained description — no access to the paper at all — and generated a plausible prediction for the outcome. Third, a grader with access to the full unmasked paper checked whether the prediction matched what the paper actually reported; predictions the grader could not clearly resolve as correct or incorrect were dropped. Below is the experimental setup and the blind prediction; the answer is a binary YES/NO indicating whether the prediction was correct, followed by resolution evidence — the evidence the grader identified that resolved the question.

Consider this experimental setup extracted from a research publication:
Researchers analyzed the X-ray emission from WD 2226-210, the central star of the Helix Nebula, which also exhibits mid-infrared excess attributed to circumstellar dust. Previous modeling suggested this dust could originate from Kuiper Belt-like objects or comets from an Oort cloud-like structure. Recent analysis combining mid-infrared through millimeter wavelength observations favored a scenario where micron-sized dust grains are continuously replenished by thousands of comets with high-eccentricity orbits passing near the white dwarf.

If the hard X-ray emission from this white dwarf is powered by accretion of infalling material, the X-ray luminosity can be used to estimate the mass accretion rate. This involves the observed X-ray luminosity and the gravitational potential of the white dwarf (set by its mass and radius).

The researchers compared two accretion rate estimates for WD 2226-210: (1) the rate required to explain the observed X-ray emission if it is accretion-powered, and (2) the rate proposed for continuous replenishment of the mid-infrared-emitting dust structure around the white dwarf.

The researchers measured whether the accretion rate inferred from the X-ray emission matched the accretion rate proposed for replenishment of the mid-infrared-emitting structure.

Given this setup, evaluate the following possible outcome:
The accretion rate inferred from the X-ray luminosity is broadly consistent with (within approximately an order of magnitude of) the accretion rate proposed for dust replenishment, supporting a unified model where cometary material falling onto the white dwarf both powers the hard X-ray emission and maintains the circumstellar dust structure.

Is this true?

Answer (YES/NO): NO